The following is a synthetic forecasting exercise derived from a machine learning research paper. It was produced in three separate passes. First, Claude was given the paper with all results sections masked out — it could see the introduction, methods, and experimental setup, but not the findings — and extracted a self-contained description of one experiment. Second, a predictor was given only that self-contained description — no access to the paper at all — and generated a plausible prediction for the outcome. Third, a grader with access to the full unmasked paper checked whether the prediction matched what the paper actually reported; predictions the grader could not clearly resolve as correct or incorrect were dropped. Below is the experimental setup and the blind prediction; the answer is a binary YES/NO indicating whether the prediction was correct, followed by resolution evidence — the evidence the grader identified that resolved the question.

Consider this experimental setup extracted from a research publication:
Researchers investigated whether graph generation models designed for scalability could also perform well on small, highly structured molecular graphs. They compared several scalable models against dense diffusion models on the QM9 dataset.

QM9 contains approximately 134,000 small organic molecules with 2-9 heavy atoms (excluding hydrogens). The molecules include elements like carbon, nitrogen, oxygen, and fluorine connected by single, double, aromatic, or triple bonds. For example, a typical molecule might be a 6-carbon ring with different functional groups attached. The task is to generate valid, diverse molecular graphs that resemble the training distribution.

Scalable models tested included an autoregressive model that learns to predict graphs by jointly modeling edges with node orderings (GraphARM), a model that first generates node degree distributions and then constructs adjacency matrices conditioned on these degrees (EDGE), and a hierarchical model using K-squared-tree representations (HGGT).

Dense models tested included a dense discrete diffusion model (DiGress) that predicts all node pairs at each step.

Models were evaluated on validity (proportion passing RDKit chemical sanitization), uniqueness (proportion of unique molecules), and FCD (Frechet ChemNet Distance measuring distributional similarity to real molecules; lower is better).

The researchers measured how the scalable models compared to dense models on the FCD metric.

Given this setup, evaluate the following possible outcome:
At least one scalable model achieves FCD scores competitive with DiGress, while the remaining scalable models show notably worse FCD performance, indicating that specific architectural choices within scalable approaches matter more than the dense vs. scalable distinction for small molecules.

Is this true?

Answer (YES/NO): YES